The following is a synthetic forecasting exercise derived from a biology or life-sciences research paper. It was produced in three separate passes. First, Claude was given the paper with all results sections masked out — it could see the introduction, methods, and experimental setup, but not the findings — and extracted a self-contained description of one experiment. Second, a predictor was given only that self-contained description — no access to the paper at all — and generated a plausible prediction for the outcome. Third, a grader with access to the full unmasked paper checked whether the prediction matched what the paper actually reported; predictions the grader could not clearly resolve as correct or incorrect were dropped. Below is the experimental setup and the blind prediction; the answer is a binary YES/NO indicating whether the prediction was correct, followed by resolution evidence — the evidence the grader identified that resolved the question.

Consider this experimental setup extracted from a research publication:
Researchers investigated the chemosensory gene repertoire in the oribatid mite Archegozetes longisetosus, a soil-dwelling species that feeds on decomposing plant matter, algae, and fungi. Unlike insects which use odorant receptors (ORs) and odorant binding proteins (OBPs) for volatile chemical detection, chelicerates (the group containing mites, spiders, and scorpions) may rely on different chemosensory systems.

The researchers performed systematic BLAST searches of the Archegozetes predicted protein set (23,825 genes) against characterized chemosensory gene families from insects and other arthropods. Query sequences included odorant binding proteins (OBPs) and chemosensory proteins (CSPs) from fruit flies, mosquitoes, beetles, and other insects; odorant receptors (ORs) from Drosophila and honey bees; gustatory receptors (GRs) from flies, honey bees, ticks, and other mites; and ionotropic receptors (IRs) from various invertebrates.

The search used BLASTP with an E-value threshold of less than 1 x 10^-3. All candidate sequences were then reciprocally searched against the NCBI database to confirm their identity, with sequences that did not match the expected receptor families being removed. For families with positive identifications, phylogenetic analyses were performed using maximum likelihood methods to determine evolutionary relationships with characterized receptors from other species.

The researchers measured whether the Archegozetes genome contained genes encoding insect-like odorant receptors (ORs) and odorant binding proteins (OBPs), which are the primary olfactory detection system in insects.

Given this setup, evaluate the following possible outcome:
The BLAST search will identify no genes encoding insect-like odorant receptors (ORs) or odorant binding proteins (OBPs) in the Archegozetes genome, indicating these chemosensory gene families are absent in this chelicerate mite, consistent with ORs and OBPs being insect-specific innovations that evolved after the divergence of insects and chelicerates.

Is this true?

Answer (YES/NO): YES